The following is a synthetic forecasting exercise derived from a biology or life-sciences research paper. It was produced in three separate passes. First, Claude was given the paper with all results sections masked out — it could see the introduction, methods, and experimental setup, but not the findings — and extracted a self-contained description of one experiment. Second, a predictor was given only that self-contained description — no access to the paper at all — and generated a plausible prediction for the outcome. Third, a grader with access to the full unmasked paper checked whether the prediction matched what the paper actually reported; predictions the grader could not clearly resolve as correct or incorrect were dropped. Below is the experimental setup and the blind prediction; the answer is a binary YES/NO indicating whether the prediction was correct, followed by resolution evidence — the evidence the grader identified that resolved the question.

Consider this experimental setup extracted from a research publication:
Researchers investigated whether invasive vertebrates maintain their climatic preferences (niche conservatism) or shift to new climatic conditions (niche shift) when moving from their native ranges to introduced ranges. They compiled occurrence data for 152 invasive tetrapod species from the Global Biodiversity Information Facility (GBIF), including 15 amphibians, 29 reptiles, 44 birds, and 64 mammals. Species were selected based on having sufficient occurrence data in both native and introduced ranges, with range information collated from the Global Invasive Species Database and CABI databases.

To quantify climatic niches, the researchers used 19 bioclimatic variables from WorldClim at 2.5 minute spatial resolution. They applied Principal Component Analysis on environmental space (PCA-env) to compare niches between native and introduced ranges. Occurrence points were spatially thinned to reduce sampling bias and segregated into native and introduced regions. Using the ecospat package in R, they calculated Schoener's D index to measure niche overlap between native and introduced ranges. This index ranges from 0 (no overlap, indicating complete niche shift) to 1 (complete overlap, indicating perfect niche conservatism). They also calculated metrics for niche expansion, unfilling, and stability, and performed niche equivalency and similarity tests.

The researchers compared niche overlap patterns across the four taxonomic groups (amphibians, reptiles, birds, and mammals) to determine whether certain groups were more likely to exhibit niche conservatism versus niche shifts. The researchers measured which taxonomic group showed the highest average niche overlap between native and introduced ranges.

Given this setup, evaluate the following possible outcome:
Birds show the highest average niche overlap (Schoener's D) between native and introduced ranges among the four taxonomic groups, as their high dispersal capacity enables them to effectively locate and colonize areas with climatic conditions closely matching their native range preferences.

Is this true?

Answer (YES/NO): YES